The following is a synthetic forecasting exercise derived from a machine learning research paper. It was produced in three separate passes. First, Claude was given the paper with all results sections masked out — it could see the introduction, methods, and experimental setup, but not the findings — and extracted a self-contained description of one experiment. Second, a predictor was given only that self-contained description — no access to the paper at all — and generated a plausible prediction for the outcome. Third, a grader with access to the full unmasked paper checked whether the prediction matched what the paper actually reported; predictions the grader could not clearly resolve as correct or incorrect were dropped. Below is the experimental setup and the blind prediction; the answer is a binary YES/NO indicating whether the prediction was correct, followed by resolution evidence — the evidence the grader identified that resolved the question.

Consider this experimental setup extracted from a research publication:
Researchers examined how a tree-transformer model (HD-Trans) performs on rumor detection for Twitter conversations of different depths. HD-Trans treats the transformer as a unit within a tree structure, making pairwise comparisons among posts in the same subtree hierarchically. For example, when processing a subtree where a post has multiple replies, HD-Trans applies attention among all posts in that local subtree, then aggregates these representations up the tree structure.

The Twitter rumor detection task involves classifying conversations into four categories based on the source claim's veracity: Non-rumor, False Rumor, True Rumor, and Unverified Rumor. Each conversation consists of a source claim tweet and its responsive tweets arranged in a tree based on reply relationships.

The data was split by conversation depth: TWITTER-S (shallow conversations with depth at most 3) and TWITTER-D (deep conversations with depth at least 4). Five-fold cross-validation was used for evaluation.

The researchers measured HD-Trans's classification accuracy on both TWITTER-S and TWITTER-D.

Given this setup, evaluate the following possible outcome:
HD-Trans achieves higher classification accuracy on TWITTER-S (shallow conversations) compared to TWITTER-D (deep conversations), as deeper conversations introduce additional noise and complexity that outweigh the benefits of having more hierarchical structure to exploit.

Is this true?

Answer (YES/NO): YES